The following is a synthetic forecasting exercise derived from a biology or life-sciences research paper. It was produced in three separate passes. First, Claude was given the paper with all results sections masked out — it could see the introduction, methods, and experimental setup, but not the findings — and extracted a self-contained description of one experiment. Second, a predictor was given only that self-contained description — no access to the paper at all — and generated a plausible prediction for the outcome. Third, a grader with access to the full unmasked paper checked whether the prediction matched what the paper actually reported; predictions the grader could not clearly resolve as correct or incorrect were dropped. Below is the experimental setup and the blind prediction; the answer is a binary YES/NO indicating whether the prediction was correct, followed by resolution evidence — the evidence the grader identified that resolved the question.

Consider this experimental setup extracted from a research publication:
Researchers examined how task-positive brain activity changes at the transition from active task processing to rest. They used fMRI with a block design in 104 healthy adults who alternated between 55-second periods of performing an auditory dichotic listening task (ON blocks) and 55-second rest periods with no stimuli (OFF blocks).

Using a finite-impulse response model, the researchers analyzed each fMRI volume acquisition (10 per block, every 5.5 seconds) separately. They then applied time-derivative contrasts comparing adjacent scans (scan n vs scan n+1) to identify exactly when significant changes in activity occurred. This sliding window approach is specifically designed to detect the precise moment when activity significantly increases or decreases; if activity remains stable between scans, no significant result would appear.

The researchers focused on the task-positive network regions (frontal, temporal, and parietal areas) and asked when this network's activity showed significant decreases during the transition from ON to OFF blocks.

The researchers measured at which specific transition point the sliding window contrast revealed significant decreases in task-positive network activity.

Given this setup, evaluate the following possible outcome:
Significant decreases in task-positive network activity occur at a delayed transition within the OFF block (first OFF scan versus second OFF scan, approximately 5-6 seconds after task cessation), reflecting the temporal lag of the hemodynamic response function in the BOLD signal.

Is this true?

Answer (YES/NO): NO